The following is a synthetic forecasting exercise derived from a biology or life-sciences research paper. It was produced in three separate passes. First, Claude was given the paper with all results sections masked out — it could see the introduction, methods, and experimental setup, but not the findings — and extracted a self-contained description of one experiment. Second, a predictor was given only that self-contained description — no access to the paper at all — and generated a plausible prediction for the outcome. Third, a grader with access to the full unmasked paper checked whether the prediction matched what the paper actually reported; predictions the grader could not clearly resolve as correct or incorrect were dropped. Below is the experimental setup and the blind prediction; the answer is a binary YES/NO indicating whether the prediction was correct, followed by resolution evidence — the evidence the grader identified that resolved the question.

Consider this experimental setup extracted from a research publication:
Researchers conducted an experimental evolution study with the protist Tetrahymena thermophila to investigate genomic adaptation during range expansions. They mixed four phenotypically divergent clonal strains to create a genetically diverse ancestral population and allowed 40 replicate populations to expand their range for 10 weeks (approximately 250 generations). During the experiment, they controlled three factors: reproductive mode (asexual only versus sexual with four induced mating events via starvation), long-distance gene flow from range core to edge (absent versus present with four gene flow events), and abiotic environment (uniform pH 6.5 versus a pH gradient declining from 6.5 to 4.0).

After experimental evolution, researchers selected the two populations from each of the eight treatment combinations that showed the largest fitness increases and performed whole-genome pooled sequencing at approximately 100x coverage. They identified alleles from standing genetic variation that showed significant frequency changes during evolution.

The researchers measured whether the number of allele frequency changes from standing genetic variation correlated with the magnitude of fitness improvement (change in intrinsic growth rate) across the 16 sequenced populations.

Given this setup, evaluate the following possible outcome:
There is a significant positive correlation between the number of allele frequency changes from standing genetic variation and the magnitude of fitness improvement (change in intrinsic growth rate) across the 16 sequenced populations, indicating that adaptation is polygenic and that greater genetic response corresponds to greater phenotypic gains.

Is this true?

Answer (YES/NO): NO